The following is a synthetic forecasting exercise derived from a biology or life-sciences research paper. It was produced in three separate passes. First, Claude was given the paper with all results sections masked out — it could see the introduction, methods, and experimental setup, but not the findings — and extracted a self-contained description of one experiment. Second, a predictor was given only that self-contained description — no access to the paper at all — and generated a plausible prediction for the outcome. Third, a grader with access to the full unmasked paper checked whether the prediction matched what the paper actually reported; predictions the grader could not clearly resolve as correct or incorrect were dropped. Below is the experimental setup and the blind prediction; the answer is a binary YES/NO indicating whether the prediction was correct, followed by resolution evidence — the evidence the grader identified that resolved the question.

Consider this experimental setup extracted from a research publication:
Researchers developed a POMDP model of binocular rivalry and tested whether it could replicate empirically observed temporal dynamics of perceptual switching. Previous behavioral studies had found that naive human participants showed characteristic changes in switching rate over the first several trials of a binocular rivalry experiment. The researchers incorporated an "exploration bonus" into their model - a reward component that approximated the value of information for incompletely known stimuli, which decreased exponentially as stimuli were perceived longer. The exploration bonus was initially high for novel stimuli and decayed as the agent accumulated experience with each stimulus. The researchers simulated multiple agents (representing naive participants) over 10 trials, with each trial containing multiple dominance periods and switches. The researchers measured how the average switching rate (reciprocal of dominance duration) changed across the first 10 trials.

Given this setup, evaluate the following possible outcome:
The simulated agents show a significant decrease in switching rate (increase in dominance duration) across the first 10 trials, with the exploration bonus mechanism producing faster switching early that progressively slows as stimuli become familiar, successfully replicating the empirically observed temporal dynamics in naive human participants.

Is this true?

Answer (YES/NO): NO